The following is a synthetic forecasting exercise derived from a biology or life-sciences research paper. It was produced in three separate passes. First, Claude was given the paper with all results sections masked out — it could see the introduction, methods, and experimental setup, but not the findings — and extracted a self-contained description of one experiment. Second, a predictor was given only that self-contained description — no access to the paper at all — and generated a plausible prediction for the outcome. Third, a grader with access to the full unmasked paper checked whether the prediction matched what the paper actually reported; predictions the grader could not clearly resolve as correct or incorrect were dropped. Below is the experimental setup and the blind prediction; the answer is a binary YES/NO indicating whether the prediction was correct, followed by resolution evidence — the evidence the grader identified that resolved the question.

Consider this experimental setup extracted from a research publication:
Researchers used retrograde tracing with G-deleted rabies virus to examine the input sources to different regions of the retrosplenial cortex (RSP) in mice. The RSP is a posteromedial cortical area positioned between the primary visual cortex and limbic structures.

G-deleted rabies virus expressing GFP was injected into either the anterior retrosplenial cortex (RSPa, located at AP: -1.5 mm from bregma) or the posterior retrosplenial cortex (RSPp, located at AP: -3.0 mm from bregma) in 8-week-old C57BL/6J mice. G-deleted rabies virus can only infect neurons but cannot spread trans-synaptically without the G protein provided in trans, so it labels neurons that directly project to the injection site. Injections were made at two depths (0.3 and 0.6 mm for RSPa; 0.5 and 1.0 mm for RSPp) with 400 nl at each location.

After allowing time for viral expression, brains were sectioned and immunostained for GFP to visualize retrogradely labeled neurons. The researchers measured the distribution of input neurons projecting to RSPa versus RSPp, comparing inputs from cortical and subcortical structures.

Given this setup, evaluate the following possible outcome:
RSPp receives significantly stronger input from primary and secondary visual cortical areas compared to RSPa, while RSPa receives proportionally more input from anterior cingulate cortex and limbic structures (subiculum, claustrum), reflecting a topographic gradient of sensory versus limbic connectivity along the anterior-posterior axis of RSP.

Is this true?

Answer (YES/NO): NO